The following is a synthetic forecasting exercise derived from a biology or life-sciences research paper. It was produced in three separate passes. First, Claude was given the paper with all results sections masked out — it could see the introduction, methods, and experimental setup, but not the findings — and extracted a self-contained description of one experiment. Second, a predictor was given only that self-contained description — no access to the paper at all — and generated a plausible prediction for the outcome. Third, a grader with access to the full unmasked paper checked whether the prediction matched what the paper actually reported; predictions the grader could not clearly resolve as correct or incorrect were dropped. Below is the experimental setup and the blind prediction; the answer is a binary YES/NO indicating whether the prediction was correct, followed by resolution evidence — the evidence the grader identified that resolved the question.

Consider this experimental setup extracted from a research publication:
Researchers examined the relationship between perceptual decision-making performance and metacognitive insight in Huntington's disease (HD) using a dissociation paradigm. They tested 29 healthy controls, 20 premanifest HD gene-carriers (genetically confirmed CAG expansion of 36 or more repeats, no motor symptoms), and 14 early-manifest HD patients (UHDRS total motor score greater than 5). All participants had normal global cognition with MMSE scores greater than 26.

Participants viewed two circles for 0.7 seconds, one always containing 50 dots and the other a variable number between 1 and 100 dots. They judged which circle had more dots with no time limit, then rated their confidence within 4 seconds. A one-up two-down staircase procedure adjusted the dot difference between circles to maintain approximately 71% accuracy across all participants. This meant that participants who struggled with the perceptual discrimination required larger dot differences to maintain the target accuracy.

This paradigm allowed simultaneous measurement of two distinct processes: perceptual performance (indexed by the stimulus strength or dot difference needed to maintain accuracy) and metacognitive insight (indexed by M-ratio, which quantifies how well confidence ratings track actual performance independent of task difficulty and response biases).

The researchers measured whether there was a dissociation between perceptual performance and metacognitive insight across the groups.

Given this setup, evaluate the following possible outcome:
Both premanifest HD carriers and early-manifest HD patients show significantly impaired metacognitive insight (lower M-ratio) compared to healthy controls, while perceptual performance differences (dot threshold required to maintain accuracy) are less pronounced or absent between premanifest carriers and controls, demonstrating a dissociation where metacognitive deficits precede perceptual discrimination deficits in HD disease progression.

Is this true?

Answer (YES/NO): NO